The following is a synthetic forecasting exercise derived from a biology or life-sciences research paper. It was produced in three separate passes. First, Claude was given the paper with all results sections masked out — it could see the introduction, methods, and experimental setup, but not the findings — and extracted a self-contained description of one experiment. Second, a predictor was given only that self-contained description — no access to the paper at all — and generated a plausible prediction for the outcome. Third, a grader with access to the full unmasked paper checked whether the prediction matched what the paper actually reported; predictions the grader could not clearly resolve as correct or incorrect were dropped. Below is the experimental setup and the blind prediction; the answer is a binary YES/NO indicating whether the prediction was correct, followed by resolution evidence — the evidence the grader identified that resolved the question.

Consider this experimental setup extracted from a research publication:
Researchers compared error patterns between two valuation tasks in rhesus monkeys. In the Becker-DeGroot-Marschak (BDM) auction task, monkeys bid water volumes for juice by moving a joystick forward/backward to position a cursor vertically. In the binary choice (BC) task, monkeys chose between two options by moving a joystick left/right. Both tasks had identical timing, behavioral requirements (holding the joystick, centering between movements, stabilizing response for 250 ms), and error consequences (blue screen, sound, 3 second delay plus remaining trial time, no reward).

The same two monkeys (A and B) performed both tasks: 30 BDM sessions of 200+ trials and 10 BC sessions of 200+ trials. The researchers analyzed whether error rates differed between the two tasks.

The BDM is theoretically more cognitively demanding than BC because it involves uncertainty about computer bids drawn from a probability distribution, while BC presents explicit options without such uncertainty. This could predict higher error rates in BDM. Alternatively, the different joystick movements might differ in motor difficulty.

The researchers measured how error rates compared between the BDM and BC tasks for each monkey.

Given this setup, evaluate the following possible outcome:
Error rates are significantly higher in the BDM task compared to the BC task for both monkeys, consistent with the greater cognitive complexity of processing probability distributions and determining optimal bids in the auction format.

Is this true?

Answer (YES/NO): NO